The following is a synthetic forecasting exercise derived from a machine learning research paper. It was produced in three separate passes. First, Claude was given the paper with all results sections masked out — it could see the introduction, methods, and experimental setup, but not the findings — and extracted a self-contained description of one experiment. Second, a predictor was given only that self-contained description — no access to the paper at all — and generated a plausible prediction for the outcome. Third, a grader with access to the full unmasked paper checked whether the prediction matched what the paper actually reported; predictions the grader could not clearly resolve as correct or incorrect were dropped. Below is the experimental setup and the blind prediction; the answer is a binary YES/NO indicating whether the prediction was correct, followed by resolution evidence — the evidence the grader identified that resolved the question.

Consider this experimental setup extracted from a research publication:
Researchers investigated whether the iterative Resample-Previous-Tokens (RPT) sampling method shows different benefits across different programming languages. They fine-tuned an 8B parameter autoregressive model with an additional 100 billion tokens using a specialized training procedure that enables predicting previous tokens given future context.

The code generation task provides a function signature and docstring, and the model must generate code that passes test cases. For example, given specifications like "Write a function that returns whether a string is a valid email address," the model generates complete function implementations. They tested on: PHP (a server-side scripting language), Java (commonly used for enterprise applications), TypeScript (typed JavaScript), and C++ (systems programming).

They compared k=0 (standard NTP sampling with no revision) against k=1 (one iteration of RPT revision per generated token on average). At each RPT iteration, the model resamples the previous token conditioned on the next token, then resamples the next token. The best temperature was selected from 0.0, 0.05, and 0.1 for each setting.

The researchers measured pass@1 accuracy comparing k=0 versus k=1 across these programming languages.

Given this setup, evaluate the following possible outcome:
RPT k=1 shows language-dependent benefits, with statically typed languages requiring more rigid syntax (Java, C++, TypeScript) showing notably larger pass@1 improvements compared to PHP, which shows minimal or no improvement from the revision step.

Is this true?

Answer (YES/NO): NO